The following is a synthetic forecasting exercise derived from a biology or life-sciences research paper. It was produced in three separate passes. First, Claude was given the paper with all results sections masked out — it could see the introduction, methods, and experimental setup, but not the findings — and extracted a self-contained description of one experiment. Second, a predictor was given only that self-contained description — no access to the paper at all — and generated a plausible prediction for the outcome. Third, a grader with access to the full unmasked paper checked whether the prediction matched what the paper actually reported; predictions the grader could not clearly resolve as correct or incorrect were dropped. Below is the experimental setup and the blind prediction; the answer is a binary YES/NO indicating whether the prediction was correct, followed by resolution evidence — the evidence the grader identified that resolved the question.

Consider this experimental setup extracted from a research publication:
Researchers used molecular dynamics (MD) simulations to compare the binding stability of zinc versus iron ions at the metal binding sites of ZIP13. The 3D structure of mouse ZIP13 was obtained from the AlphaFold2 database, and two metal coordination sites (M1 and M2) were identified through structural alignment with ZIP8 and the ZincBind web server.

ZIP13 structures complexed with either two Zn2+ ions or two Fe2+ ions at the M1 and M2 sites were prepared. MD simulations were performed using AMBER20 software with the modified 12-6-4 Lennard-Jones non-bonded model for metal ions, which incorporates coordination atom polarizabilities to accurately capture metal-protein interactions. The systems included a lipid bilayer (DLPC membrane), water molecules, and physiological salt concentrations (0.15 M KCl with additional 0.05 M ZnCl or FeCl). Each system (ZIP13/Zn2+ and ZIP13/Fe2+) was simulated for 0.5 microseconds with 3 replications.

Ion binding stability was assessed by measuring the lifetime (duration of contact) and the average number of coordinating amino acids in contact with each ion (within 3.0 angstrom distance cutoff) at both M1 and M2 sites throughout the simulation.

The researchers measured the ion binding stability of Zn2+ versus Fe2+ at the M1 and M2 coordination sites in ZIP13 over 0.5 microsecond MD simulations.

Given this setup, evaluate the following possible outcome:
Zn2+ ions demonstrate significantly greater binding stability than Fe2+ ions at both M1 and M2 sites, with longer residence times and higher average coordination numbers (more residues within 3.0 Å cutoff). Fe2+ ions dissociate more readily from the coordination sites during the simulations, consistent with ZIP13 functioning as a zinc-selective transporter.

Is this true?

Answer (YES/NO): NO